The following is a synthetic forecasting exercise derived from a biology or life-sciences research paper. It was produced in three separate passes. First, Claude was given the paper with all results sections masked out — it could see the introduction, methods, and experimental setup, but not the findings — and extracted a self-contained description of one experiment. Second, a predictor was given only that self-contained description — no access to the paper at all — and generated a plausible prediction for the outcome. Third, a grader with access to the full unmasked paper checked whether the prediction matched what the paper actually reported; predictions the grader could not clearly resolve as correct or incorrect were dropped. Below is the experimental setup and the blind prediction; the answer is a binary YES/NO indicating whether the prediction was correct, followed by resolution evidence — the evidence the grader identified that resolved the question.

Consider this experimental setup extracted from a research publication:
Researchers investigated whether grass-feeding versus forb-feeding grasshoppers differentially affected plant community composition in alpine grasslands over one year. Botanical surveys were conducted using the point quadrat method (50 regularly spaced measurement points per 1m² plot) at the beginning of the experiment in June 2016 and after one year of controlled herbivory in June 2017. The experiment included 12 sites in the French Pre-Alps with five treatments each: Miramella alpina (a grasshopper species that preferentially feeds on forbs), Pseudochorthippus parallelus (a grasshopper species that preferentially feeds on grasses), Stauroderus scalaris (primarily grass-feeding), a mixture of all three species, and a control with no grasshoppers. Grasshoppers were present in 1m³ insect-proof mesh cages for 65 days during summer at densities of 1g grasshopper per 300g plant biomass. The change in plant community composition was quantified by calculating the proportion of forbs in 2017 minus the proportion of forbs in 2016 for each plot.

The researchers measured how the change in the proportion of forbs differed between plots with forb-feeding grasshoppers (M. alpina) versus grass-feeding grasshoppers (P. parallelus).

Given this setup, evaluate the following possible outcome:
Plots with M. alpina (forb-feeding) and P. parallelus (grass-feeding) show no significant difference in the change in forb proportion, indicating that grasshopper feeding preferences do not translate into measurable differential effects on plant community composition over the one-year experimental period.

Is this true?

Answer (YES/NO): NO